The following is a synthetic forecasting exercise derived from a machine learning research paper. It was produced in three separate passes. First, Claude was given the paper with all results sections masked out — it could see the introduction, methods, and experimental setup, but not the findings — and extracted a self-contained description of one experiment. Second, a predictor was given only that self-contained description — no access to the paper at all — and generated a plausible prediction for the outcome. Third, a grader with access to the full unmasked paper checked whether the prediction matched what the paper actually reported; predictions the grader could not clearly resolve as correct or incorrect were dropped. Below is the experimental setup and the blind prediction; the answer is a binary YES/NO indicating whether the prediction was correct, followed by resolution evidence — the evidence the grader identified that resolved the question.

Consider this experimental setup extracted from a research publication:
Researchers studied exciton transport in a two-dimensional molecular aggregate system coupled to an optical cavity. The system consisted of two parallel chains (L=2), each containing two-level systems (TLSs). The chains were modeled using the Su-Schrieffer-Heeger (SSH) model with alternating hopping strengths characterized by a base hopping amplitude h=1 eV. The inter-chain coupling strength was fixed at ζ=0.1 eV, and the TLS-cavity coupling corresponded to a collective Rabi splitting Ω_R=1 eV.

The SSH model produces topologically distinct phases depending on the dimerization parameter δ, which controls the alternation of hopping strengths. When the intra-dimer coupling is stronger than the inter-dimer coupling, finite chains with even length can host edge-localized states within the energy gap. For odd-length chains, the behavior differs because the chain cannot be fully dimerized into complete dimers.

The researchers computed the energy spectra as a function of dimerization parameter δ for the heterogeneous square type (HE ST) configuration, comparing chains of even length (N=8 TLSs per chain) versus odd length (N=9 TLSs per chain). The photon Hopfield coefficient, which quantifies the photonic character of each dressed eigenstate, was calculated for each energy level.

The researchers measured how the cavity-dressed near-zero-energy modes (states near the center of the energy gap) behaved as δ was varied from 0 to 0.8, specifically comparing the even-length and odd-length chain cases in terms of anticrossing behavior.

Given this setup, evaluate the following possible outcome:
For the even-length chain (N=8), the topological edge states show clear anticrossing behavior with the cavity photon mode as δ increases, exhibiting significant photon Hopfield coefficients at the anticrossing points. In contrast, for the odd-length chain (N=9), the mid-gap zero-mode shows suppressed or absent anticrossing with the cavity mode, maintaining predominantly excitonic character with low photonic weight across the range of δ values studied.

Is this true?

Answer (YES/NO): NO